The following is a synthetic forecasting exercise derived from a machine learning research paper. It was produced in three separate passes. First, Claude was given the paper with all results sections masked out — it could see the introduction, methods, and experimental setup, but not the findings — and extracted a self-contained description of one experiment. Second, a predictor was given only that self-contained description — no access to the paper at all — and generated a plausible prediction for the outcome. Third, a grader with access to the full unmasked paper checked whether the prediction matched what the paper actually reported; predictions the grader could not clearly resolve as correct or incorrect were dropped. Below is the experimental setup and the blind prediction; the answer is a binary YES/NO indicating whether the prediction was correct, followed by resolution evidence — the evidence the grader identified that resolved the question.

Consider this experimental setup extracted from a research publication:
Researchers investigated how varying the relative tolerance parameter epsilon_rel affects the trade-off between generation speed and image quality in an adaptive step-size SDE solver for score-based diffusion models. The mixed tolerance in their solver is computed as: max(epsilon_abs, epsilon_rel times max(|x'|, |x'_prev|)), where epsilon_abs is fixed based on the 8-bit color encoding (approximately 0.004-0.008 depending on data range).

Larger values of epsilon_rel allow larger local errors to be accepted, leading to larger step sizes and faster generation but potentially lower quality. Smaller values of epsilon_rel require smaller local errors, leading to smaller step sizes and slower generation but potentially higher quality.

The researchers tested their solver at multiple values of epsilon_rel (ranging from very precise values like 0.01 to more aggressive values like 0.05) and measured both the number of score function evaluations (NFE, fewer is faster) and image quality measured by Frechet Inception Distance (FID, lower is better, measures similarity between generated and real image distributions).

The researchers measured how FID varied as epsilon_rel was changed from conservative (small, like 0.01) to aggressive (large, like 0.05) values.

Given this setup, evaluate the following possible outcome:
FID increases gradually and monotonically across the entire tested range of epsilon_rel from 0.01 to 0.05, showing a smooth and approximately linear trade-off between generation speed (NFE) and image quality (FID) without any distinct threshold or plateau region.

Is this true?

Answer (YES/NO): NO